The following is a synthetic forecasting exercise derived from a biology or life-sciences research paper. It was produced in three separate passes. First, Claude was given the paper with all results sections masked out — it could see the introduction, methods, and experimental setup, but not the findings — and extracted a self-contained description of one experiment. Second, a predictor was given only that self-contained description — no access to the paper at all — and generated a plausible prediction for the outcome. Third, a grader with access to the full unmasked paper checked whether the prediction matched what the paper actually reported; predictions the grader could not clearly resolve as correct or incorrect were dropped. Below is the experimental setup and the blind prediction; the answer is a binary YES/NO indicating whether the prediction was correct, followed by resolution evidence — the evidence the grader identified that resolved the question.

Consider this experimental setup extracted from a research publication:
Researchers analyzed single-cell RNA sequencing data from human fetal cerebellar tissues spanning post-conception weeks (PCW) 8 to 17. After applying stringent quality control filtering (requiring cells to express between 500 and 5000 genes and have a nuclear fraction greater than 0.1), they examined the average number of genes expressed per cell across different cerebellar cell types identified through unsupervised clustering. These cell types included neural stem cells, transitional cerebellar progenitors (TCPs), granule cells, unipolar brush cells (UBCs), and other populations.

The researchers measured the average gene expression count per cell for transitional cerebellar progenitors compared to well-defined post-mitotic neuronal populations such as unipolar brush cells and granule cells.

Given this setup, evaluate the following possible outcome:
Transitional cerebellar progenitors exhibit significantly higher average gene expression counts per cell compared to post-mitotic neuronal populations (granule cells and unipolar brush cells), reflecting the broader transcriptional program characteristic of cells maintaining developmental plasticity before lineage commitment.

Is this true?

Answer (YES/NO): YES